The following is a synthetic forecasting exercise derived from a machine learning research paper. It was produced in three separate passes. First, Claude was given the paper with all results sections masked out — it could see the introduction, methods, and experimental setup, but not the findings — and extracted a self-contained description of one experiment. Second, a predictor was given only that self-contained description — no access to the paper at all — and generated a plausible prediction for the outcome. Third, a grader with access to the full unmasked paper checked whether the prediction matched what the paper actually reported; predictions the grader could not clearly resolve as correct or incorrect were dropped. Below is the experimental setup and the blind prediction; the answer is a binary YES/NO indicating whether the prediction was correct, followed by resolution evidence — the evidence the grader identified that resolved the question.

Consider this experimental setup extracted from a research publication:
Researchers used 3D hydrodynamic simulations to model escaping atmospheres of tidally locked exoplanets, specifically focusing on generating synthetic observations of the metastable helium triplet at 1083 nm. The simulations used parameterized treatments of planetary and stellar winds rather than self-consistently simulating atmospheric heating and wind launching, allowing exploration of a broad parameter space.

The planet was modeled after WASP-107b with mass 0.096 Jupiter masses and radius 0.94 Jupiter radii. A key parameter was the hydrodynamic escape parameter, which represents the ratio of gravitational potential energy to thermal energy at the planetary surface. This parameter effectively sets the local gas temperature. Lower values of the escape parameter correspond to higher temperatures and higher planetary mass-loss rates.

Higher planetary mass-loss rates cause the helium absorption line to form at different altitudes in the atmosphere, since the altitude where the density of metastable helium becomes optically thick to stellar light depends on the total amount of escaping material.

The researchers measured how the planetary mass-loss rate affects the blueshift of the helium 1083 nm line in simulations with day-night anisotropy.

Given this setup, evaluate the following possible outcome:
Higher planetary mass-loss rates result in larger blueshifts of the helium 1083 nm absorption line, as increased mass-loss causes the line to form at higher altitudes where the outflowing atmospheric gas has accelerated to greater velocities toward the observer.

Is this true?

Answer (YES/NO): YES